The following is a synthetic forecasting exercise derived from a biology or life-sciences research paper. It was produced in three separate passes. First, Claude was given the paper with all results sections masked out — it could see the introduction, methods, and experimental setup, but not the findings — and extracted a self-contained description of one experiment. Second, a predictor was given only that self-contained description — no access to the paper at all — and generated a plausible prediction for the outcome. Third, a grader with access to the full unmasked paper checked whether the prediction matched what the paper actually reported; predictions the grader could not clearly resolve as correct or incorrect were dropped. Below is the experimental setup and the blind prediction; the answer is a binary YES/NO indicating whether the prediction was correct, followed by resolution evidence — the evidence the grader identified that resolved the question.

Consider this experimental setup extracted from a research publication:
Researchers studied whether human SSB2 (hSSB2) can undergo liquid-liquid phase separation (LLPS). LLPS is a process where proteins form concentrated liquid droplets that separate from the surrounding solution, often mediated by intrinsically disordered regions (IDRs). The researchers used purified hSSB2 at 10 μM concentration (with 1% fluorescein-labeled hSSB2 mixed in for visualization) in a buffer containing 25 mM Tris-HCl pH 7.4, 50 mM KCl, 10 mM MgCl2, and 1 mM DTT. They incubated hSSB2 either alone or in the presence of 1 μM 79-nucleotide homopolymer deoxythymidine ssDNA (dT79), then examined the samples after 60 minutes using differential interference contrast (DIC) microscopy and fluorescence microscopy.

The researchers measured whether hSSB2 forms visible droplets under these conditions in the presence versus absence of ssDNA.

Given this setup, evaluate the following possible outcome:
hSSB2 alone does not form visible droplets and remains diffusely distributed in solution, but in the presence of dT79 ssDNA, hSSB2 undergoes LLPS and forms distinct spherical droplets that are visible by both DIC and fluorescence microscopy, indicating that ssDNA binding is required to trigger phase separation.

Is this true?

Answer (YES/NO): YES